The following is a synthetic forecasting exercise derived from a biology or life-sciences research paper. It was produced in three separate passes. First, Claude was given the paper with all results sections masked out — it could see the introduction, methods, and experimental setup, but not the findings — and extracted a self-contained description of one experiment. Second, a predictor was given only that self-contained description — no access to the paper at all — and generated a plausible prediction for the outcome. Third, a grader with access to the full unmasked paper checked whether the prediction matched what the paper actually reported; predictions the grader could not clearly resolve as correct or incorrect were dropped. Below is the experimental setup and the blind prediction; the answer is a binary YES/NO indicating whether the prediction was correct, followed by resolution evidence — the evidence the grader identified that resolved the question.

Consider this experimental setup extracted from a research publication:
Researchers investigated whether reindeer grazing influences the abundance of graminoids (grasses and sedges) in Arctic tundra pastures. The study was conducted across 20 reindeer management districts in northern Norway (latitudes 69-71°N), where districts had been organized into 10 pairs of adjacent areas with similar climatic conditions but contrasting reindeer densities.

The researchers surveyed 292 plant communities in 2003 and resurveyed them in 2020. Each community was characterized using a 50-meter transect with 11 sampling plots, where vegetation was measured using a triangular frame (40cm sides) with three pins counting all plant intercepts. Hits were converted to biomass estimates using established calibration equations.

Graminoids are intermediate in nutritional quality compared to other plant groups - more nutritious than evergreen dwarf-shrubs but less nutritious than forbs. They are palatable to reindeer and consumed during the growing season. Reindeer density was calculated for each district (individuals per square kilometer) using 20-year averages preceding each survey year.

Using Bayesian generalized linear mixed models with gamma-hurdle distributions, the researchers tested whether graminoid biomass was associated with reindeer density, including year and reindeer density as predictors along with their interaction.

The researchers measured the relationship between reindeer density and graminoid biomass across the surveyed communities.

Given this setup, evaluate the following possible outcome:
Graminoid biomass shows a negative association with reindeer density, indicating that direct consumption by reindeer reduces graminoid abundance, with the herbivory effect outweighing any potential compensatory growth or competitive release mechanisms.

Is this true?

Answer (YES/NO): NO